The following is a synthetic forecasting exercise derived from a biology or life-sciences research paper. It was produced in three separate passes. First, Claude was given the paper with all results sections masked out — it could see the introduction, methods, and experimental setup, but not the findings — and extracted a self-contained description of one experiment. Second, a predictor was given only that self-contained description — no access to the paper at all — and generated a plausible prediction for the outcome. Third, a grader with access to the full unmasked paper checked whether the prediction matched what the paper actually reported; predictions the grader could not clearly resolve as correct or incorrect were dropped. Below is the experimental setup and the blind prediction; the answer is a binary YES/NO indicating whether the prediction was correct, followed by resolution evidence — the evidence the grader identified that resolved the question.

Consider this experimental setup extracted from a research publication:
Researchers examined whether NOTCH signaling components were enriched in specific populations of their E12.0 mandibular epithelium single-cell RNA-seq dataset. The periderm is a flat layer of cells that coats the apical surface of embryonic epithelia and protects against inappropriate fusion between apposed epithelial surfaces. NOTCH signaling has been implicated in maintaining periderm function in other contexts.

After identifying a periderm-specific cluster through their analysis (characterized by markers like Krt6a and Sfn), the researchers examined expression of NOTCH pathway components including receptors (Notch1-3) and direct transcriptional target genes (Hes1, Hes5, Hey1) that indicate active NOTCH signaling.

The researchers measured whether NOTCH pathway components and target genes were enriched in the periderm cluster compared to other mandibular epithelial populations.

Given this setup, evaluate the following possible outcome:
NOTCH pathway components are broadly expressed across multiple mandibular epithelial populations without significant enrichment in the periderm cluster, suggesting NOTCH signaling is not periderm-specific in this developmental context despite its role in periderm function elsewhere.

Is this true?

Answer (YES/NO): NO